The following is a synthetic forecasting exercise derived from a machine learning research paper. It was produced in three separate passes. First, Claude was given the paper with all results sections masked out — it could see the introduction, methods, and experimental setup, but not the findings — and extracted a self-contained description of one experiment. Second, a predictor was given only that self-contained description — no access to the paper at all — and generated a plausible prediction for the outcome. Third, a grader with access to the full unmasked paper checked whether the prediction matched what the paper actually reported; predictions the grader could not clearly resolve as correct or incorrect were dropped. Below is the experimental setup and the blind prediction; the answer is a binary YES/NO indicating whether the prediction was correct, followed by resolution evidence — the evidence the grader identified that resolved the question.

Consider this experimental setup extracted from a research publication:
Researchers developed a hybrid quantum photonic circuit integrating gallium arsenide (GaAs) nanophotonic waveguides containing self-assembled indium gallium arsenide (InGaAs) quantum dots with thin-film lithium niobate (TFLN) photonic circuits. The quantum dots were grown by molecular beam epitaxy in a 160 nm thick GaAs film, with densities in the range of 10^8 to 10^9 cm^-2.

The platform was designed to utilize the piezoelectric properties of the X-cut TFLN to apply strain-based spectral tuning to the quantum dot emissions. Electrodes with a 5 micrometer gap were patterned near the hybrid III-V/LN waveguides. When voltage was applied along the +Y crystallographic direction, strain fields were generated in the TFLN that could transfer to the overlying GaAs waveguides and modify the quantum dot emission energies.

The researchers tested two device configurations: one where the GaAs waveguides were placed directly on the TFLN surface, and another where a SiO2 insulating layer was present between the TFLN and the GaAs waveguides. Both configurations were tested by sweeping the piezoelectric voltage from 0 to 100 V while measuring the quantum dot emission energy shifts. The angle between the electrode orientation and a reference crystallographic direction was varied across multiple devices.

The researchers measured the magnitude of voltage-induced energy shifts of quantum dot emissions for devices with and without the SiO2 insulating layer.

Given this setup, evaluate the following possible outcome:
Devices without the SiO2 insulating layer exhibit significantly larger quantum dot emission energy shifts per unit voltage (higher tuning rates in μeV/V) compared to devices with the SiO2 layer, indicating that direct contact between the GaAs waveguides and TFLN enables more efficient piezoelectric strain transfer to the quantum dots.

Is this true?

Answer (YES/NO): YES